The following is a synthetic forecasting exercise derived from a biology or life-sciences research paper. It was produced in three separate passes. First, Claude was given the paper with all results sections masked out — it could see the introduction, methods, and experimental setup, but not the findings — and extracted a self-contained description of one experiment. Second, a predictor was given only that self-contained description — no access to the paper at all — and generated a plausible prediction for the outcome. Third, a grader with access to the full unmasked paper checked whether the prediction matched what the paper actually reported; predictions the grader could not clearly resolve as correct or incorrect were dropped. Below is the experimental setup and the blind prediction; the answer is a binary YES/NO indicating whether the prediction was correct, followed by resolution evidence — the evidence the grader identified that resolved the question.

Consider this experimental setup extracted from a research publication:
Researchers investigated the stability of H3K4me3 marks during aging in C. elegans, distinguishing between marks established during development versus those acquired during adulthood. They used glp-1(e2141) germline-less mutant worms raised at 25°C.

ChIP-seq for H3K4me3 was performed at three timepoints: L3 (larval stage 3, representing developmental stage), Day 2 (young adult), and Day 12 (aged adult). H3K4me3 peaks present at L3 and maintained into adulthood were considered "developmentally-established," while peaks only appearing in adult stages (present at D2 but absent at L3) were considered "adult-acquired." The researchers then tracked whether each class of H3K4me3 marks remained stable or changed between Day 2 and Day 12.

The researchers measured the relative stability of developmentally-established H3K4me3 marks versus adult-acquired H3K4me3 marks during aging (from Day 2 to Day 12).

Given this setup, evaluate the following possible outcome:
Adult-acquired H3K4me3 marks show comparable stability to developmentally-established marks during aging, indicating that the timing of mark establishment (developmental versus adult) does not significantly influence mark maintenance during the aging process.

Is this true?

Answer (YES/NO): NO